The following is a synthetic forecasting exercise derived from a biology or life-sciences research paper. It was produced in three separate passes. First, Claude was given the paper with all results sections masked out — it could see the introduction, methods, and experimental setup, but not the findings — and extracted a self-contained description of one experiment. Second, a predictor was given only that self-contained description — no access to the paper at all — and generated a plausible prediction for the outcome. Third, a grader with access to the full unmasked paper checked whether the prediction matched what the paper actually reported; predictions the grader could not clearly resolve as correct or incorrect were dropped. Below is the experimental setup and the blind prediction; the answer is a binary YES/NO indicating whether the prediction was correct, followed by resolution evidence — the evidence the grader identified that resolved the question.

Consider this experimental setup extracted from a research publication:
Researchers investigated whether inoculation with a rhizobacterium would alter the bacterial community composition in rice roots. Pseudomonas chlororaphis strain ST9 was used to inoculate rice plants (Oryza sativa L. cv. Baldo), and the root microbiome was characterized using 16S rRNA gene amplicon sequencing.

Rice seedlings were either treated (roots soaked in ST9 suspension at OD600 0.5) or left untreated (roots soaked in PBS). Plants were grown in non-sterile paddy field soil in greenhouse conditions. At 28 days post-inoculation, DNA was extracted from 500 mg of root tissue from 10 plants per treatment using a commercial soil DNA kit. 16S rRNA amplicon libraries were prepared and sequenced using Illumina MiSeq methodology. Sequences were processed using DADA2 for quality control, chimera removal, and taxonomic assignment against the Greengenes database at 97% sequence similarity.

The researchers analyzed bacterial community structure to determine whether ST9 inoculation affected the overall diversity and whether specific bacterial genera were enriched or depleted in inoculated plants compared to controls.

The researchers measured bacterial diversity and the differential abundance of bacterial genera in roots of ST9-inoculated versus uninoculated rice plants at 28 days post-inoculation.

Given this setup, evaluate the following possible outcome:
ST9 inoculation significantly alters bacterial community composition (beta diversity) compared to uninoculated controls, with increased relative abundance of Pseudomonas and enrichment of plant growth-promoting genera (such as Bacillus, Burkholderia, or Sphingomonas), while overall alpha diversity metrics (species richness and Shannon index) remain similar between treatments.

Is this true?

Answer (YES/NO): NO